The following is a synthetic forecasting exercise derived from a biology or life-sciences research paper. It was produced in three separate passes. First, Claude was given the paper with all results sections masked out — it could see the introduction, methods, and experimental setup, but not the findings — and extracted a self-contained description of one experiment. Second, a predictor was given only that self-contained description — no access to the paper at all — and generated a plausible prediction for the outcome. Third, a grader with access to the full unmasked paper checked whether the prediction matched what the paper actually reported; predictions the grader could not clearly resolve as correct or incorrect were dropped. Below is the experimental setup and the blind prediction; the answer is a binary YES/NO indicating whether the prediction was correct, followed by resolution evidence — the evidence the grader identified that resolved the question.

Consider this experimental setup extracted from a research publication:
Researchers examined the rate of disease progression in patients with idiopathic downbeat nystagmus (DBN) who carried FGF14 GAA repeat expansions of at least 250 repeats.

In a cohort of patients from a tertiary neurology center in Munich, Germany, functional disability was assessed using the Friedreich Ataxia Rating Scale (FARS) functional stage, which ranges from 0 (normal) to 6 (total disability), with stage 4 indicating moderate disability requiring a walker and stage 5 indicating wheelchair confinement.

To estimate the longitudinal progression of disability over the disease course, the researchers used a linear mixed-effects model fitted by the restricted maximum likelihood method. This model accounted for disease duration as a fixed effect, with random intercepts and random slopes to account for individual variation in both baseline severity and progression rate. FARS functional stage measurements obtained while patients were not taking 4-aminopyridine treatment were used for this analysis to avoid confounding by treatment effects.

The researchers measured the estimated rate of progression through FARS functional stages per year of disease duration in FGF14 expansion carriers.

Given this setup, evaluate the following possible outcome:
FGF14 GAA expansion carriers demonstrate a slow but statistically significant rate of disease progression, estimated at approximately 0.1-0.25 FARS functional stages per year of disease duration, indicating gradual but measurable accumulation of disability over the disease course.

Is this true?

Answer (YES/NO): YES